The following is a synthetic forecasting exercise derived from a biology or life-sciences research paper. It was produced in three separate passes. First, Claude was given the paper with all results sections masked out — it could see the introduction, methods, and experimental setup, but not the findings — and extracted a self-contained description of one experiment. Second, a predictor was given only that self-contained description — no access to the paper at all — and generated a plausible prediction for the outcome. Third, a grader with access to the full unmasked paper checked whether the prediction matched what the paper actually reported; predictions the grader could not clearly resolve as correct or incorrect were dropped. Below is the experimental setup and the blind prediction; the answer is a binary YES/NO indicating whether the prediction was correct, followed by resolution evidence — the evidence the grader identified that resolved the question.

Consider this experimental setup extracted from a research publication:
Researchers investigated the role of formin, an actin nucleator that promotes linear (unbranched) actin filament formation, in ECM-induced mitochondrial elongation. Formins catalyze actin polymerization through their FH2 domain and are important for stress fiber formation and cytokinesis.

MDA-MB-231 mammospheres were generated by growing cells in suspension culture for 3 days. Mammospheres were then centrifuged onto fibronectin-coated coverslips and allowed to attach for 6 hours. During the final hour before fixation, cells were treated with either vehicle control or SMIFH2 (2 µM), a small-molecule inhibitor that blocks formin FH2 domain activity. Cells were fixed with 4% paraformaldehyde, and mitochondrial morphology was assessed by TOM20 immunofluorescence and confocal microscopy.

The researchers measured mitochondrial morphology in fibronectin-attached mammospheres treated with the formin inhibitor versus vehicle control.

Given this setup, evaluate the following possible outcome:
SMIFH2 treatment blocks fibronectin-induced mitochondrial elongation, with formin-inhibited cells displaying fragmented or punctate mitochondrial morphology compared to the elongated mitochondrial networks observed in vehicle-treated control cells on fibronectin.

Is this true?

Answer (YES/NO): YES